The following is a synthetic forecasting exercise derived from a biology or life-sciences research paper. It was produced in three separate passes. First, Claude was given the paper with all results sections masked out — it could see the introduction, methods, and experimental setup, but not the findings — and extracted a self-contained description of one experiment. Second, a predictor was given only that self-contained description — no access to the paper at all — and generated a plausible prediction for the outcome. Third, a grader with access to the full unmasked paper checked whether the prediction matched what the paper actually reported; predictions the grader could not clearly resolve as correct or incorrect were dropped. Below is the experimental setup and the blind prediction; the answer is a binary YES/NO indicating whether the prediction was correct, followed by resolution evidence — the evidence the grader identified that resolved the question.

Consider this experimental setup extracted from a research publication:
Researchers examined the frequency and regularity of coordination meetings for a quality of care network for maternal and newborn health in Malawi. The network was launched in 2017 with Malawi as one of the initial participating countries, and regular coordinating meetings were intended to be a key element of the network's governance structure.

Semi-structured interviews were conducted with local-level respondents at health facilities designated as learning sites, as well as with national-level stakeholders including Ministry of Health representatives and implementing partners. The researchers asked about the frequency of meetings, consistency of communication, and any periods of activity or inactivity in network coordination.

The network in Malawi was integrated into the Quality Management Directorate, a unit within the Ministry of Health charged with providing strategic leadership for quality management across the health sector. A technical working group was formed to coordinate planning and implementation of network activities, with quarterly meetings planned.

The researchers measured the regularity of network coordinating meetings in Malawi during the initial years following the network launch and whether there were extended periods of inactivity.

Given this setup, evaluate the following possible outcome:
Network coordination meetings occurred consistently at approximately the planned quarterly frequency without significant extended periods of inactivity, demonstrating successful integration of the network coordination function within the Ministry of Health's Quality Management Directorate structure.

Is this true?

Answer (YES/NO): NO